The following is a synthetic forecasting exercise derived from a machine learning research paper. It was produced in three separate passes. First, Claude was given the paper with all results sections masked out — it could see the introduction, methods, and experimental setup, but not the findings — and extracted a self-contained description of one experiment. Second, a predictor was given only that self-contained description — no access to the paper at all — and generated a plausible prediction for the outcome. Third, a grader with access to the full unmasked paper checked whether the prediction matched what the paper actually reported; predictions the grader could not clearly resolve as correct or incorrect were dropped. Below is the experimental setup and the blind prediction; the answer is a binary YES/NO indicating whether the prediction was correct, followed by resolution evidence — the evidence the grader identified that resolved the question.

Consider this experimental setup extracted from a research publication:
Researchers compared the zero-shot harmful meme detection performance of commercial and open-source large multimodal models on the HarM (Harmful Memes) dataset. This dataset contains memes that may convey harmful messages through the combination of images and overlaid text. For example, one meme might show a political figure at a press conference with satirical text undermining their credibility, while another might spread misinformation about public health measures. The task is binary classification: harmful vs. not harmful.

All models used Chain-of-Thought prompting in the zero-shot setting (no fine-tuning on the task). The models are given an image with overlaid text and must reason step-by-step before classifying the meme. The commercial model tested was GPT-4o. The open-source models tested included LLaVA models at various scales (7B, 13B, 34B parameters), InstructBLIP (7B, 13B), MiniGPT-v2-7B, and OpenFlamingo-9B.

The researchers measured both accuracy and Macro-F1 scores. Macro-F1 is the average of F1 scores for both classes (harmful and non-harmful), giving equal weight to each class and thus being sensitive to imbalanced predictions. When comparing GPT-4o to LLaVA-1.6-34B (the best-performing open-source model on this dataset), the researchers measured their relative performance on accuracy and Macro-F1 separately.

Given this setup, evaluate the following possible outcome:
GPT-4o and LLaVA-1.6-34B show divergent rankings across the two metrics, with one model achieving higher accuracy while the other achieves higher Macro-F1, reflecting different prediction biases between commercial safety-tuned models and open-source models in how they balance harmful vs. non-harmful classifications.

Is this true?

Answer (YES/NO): NO